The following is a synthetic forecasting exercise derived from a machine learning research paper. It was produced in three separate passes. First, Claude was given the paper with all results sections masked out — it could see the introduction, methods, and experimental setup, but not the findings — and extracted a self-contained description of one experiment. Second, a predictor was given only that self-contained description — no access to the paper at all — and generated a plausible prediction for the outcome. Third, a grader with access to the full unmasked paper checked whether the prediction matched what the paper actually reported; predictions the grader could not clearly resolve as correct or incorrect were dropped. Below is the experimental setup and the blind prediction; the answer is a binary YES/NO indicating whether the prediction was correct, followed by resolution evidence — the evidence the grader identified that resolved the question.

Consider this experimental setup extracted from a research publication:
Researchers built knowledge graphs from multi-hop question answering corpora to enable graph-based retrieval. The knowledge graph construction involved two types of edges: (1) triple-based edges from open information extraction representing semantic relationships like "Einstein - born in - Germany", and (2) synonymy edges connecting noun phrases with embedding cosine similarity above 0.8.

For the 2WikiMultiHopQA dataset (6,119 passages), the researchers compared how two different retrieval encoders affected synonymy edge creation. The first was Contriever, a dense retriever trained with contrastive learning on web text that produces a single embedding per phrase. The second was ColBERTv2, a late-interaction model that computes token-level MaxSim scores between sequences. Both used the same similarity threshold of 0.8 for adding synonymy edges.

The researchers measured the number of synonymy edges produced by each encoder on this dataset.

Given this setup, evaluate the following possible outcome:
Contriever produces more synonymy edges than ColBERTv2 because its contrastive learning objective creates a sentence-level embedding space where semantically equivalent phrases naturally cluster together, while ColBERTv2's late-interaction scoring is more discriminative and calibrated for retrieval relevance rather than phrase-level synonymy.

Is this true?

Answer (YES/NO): YES